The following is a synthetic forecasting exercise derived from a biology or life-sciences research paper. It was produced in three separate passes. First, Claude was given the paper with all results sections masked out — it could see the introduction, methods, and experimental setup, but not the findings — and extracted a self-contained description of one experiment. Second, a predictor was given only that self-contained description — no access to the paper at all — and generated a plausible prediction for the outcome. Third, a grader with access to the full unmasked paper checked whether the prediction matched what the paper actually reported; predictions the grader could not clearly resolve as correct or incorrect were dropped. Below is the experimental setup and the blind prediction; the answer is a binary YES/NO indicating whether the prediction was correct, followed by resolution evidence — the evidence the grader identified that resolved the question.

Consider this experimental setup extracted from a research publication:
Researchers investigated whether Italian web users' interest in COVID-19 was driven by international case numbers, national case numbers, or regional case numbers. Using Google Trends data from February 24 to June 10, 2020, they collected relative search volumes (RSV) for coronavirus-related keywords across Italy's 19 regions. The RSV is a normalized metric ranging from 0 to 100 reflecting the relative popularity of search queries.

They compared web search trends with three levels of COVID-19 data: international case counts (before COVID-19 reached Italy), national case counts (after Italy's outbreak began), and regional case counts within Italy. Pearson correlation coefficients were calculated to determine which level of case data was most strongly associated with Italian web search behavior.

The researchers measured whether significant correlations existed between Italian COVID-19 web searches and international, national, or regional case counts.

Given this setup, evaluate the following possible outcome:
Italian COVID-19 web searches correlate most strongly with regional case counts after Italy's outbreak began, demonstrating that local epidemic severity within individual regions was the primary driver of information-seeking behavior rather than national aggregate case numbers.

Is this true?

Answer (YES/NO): NO